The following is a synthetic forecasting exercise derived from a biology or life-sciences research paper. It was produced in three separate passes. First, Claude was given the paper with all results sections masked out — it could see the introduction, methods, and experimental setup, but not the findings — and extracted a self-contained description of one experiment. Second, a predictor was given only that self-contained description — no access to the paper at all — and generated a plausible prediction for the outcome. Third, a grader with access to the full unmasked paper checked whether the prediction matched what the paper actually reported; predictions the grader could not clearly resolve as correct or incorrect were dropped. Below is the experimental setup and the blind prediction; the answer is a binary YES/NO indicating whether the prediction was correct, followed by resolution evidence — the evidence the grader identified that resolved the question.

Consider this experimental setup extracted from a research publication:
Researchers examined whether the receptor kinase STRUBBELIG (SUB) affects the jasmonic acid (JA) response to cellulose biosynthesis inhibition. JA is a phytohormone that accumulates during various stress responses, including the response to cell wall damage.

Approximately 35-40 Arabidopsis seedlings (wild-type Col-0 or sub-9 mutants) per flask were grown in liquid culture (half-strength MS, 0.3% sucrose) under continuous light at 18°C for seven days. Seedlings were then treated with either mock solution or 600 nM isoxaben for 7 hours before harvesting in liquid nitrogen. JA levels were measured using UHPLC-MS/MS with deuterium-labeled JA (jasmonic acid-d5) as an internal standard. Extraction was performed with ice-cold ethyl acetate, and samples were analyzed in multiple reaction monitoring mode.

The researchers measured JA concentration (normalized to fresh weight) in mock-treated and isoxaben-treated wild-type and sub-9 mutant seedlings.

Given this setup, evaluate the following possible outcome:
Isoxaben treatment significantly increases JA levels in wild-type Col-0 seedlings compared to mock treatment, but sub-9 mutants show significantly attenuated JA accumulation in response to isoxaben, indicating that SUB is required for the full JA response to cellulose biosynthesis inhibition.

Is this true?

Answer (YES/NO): NO